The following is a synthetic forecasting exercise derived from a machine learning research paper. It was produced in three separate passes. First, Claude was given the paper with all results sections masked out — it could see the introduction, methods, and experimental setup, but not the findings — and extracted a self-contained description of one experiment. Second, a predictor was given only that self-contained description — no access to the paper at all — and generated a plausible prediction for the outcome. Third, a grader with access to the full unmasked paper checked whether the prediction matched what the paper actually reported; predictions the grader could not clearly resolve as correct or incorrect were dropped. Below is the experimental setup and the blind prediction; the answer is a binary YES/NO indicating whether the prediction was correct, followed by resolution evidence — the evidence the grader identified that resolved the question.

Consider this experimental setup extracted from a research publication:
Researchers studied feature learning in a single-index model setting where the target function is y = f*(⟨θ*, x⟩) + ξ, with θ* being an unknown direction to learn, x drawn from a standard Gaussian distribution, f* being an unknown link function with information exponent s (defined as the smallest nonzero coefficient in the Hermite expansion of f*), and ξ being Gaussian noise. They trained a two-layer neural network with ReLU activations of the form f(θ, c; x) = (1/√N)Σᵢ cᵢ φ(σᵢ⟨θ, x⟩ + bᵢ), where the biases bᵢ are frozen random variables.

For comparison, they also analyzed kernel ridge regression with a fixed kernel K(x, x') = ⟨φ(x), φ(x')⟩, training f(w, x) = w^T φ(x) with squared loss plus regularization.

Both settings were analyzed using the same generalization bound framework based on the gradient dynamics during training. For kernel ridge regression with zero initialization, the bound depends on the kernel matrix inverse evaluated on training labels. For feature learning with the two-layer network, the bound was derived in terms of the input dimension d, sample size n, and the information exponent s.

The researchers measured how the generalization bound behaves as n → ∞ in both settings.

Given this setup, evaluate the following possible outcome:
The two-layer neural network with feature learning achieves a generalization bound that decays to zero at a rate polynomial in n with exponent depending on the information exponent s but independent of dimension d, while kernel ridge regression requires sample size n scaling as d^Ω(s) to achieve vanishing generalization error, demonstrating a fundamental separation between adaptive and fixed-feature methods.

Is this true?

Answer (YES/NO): NO